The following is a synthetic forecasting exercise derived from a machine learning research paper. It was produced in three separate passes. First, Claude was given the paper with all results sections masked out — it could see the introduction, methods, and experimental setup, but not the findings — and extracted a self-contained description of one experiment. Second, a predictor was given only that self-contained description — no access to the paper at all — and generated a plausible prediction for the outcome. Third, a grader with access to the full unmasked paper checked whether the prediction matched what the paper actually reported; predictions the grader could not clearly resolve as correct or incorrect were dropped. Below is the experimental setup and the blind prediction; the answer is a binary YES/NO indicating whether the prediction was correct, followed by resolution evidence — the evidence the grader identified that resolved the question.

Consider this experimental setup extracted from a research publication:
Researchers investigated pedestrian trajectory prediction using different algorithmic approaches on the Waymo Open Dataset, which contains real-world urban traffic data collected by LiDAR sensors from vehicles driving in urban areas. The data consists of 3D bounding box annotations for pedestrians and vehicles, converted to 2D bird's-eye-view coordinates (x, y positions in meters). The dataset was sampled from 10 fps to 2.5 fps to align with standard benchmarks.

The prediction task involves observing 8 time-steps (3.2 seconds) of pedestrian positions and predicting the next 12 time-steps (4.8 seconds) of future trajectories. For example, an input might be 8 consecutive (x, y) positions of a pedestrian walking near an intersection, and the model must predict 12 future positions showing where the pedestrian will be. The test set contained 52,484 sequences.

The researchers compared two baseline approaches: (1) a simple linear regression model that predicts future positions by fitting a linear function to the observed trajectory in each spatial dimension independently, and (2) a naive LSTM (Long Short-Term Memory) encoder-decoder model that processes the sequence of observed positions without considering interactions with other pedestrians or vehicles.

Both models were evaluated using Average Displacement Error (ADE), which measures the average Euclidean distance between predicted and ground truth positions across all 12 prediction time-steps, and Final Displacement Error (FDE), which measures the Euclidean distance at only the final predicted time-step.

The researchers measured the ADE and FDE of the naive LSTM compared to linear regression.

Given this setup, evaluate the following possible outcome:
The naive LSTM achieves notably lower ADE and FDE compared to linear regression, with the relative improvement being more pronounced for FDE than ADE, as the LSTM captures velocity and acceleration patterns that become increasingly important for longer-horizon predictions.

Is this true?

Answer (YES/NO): NO